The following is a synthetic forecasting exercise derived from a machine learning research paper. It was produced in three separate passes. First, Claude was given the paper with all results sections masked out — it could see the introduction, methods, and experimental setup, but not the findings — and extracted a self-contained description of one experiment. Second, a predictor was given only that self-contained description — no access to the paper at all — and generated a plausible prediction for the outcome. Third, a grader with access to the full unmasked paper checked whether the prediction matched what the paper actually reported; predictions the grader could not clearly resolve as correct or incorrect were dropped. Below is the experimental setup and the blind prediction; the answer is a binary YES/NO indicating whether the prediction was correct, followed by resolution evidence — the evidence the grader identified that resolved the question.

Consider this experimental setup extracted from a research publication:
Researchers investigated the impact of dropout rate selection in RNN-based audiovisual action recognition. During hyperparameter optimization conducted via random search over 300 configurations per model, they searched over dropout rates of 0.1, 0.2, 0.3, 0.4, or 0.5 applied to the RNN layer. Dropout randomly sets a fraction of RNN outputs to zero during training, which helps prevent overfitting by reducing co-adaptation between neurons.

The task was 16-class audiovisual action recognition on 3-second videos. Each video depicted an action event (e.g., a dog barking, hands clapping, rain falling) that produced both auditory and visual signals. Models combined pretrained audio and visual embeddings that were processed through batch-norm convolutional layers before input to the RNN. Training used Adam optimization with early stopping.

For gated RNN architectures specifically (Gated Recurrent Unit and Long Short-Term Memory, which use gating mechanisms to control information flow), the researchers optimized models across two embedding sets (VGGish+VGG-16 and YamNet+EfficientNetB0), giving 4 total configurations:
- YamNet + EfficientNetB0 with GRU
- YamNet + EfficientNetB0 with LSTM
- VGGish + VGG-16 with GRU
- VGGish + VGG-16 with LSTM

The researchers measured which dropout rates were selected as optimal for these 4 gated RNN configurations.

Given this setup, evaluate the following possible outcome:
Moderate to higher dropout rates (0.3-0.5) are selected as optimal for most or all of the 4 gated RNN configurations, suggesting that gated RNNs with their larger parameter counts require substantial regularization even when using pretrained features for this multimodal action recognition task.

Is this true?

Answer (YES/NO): YES